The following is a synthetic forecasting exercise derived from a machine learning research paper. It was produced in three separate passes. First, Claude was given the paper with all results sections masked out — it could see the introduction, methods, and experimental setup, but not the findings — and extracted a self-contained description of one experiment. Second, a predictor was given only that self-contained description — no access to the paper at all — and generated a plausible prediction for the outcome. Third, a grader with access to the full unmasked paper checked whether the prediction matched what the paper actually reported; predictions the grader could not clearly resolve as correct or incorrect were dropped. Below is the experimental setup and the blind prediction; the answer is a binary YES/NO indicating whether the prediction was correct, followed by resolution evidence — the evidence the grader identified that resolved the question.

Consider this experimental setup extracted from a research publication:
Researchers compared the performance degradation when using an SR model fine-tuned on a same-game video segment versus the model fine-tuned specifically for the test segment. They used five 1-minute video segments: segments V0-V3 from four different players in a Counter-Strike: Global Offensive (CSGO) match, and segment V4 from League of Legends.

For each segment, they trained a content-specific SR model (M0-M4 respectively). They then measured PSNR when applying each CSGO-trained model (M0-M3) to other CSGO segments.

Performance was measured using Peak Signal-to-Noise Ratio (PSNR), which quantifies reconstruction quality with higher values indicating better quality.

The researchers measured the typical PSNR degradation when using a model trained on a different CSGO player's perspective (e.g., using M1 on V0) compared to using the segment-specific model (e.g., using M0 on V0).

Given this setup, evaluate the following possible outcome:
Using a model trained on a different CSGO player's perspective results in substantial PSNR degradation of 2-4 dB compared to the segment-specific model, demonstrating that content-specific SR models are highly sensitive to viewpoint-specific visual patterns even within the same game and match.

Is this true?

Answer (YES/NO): NO